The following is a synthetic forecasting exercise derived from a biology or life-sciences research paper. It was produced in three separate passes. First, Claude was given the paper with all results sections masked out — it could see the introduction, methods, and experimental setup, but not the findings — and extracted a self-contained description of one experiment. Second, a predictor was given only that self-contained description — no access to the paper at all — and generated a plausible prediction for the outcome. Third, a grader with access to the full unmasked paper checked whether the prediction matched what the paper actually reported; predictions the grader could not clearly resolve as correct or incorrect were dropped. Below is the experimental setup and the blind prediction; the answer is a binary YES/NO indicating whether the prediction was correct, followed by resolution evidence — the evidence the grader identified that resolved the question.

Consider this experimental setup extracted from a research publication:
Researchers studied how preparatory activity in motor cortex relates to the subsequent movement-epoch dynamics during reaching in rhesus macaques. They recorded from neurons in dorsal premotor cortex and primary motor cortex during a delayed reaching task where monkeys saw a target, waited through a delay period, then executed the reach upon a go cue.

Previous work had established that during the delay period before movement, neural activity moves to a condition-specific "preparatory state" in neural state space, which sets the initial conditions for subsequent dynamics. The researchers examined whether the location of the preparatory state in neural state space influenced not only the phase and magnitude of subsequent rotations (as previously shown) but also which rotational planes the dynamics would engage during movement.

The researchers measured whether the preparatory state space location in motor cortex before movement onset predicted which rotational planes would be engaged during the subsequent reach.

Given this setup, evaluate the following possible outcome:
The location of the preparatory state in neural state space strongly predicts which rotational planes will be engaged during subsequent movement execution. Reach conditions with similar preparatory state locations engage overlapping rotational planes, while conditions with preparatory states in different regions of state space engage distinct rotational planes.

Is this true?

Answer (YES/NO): YES